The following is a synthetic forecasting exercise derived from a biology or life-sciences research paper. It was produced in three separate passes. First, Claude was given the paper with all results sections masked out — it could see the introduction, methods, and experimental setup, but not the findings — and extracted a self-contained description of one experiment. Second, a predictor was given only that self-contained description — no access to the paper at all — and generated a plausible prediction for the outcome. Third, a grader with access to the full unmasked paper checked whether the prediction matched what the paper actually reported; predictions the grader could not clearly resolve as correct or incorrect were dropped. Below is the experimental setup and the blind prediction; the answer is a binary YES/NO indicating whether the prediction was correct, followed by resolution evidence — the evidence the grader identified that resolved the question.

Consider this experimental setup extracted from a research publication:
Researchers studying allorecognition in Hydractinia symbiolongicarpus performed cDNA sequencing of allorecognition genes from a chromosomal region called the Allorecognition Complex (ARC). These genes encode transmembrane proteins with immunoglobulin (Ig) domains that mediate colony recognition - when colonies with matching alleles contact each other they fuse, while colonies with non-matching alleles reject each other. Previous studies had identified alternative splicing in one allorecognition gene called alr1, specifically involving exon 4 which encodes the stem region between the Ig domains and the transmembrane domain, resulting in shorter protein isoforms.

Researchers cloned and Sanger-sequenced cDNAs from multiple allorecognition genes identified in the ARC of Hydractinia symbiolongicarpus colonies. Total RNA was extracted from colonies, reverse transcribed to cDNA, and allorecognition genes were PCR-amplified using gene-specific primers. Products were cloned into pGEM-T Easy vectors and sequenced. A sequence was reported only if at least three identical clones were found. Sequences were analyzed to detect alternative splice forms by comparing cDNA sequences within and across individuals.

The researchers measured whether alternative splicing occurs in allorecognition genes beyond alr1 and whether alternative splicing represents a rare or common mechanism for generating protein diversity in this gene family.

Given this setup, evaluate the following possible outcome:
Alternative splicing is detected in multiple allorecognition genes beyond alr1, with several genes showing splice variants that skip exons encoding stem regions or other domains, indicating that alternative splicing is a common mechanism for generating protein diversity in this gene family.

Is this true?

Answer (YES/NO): YES